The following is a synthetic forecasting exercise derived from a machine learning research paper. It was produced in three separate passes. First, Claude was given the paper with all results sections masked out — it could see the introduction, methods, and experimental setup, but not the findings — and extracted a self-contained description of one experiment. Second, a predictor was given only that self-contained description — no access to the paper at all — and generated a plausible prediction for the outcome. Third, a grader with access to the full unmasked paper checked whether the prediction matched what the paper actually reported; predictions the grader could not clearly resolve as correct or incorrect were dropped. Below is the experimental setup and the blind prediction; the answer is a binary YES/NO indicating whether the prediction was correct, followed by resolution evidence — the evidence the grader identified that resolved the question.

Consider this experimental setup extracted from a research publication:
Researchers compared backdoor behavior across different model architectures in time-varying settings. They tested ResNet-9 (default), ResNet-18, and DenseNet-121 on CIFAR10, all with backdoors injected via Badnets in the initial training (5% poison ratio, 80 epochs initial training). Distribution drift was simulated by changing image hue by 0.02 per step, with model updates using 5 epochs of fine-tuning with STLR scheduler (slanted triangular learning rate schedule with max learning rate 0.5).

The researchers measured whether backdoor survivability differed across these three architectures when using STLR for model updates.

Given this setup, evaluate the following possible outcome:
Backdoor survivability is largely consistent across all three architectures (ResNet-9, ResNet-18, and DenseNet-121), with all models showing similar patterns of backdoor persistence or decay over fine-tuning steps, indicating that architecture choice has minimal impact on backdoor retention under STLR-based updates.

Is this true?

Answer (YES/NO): YES